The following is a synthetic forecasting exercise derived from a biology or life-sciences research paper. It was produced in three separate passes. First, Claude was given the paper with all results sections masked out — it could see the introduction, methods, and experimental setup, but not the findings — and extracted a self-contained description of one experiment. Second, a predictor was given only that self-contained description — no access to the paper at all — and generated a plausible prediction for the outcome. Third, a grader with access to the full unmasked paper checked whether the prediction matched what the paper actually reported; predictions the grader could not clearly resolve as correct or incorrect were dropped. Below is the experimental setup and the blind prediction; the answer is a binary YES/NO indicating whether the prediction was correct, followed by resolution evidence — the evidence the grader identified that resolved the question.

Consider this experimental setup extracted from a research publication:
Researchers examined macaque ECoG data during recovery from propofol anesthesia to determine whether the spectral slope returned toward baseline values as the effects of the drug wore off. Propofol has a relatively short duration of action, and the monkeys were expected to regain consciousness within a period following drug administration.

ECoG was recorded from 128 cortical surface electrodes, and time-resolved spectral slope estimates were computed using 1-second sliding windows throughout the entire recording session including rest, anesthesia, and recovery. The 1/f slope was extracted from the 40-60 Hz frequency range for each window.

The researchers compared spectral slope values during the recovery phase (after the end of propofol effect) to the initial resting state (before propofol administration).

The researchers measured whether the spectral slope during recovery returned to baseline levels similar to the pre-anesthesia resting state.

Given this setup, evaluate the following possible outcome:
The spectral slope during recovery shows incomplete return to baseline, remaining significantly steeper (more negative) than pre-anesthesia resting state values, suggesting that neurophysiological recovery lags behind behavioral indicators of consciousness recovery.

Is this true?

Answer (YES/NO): NO